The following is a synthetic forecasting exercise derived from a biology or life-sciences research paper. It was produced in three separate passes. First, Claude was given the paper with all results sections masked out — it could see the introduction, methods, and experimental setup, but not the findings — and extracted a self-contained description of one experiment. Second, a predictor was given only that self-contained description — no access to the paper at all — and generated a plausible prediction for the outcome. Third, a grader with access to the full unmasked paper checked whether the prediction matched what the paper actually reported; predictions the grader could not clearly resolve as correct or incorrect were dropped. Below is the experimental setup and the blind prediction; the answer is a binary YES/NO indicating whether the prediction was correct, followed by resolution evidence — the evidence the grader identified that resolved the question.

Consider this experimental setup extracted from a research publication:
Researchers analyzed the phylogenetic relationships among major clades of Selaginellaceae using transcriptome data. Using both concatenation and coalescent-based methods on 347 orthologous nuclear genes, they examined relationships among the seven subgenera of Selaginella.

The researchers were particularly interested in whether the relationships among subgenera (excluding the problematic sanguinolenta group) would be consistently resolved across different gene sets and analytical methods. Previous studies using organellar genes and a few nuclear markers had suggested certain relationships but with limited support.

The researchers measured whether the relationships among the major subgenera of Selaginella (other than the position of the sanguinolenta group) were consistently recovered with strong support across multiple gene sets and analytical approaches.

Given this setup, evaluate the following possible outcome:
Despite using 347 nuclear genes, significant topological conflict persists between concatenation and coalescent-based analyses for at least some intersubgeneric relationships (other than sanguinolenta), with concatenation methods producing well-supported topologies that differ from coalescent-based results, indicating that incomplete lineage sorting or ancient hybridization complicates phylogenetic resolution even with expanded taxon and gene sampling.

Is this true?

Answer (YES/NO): NO